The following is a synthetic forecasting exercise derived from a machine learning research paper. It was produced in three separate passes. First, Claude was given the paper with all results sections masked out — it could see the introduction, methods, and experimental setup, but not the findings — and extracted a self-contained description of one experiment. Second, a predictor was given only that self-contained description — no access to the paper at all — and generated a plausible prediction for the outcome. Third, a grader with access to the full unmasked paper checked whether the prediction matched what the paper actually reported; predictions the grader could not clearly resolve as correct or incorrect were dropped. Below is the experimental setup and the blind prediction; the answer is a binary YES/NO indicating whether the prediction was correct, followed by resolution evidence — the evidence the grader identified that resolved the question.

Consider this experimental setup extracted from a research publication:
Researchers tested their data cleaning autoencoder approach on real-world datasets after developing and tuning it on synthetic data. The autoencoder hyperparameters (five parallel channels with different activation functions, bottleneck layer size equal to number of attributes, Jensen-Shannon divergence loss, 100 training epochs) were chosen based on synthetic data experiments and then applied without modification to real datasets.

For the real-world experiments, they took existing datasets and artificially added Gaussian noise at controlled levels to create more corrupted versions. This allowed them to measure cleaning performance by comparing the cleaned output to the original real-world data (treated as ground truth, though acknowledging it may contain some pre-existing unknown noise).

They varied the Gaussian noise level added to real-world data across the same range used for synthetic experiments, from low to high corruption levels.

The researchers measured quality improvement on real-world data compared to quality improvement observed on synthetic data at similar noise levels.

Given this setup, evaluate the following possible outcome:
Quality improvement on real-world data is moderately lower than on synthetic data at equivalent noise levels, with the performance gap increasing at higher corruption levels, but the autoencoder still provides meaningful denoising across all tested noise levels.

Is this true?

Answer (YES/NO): NO